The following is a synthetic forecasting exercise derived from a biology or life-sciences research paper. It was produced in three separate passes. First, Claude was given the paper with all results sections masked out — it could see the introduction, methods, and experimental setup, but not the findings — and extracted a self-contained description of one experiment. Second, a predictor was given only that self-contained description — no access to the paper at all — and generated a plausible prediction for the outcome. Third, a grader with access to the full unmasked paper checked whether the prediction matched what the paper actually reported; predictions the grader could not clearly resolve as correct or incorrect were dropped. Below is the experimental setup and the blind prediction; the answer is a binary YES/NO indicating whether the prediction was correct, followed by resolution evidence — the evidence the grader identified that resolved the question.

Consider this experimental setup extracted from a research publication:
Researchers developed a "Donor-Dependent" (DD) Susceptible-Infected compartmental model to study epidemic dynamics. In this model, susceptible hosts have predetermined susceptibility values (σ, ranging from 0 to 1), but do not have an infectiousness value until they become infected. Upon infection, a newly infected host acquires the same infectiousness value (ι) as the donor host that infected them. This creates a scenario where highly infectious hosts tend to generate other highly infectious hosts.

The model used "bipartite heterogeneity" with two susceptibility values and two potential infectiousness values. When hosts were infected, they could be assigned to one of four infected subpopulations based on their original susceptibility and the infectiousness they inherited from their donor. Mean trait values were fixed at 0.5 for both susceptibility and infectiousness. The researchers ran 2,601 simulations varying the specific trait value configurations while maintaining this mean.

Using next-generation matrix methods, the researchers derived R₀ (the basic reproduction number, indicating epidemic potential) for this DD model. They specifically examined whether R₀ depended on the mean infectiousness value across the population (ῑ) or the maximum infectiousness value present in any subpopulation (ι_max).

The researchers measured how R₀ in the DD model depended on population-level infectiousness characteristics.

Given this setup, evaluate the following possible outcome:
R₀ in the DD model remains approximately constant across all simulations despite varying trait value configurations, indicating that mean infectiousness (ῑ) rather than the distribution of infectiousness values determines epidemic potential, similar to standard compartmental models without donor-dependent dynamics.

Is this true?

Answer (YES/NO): NO